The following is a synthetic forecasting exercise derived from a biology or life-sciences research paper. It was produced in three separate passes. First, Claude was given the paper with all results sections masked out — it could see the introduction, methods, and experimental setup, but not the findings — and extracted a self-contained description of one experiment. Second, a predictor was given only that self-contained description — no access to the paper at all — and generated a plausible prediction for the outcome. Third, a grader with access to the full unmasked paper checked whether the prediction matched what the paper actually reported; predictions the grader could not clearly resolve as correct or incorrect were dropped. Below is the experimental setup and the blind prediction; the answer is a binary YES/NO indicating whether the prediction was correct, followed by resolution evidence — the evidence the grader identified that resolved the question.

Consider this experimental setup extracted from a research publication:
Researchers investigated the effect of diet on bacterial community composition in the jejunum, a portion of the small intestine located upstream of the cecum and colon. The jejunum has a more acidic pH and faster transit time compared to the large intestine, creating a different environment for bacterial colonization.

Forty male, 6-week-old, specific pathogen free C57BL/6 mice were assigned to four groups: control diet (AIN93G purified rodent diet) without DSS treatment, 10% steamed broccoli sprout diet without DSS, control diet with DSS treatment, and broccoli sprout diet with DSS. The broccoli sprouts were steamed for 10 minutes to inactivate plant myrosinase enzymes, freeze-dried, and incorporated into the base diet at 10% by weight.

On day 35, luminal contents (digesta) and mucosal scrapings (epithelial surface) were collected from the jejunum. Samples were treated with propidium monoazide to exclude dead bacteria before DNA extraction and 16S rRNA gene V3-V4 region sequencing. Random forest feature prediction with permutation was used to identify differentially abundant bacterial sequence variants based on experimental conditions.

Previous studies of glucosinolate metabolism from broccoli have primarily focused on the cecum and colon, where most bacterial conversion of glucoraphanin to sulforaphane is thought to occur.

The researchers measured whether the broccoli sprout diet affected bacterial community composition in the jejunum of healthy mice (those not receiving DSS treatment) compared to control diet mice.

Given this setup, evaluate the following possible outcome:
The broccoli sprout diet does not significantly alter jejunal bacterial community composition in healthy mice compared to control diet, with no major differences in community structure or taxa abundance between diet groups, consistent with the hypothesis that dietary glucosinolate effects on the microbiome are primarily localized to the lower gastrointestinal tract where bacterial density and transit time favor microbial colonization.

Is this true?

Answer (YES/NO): NO